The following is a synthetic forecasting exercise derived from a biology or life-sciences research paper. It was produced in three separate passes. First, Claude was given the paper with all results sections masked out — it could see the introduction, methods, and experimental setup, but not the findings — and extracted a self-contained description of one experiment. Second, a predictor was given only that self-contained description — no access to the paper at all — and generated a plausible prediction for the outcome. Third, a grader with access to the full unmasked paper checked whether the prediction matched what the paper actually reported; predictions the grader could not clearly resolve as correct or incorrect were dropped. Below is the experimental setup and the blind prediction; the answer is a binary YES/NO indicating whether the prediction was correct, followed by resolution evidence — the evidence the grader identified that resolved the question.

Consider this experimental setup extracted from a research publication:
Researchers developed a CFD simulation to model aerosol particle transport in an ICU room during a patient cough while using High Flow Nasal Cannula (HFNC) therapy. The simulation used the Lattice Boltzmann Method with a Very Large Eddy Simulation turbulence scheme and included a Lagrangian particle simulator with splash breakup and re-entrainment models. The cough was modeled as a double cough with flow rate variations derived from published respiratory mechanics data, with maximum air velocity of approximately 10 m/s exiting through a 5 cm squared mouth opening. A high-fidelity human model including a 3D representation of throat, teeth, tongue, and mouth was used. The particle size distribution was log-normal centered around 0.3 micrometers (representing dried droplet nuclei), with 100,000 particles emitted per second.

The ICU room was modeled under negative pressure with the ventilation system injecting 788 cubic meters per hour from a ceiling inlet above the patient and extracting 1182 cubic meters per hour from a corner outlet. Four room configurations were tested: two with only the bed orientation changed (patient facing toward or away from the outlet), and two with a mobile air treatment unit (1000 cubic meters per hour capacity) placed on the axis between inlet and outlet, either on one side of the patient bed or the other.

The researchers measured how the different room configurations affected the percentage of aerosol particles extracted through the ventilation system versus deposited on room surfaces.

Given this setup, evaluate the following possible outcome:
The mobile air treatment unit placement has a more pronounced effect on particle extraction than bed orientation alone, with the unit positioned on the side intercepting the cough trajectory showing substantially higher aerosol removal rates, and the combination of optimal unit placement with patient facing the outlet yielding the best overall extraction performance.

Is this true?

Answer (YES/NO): NO